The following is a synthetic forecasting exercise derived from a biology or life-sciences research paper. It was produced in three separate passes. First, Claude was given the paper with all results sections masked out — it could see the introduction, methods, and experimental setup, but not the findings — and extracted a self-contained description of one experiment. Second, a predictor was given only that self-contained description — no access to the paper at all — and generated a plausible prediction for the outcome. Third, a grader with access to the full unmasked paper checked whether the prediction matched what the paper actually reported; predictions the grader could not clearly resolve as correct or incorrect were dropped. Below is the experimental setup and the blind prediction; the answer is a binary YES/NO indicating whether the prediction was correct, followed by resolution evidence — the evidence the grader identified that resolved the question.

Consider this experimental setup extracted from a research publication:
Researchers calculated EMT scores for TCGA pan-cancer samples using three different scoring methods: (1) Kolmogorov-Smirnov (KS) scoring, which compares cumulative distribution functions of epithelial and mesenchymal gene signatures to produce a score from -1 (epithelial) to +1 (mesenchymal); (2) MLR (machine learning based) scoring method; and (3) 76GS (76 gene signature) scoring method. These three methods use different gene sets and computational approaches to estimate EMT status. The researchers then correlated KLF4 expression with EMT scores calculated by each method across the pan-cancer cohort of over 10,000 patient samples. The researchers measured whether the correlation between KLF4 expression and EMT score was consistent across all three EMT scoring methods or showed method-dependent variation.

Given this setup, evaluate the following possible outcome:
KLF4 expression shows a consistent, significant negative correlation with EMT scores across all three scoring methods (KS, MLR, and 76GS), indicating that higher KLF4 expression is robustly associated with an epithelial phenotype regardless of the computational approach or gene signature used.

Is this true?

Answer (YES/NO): NO